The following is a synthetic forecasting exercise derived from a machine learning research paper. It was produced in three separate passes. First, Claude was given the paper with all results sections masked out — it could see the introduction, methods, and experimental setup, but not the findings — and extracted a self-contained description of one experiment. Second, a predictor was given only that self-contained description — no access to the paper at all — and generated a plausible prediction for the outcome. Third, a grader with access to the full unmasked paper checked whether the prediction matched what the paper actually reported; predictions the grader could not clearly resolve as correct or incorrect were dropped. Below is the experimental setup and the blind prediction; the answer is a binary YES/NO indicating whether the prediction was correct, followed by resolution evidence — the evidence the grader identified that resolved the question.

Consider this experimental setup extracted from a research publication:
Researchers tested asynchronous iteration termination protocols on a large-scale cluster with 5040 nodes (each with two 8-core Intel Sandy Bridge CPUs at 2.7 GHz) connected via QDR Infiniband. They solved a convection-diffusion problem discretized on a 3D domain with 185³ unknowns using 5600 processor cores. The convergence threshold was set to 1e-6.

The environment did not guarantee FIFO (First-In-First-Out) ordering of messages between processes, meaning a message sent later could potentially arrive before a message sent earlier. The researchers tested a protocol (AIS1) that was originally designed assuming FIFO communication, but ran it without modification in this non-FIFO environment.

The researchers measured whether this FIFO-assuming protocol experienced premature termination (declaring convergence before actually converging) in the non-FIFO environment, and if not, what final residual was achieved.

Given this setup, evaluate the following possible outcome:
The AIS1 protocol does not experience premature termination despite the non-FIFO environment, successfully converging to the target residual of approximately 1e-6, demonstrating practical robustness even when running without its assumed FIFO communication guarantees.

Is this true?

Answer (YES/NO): YES